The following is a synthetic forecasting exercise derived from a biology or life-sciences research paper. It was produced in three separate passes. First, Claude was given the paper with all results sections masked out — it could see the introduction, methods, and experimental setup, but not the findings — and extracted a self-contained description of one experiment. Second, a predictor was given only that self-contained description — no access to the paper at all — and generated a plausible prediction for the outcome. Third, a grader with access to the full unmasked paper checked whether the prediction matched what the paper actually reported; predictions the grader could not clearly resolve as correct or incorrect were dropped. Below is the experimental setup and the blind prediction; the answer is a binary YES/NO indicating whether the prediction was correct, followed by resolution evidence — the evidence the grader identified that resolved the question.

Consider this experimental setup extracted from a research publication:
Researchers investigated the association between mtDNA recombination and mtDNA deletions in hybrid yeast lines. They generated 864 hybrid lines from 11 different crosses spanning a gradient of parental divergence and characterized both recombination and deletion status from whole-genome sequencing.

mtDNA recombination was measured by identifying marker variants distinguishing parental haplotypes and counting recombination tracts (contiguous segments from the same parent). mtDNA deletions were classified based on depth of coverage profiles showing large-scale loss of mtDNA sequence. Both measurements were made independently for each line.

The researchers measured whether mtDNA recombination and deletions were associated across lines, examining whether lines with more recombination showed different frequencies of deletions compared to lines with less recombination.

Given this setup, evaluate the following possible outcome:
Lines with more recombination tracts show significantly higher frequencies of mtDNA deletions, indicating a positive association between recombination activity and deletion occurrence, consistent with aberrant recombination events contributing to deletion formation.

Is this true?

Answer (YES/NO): NO